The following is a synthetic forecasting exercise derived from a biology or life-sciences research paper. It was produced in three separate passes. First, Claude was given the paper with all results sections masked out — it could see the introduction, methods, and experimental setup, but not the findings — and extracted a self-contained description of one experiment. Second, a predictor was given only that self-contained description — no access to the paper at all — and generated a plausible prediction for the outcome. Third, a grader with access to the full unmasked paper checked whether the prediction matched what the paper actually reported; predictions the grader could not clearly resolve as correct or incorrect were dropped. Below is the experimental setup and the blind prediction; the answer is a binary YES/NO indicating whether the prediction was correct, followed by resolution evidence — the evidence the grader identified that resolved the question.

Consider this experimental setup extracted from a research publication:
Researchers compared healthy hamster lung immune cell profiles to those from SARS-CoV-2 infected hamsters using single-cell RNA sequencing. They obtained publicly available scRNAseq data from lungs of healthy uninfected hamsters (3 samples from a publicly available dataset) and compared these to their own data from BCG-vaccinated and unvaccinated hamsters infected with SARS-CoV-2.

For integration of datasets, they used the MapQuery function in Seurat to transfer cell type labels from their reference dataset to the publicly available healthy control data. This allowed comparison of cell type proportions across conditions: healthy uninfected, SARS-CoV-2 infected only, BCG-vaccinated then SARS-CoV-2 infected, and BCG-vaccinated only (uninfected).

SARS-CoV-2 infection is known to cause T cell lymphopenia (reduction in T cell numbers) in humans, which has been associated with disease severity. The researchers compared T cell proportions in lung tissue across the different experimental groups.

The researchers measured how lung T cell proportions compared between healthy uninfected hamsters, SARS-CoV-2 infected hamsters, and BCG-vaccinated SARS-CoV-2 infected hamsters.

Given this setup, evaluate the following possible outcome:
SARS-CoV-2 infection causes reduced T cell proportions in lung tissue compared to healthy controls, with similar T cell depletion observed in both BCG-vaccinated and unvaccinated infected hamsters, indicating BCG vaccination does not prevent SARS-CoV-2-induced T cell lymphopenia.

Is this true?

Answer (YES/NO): NO